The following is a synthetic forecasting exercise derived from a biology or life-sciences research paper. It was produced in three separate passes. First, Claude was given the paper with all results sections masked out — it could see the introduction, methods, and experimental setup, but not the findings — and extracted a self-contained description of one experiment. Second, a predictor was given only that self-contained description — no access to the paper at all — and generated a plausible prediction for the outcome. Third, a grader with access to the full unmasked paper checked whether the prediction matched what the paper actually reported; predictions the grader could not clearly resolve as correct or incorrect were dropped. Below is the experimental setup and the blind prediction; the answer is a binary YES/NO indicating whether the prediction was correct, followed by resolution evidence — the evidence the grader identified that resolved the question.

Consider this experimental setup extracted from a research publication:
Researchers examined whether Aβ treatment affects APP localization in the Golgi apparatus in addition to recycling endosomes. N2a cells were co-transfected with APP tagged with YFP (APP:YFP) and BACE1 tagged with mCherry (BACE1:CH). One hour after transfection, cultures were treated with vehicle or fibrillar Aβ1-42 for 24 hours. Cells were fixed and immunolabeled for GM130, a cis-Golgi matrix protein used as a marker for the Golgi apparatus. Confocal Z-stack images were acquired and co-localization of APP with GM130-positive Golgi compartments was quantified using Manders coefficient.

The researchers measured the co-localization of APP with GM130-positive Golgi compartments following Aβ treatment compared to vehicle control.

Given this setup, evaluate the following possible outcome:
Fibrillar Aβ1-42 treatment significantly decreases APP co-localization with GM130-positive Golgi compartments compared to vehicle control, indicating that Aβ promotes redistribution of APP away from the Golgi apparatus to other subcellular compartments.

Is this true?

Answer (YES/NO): NO